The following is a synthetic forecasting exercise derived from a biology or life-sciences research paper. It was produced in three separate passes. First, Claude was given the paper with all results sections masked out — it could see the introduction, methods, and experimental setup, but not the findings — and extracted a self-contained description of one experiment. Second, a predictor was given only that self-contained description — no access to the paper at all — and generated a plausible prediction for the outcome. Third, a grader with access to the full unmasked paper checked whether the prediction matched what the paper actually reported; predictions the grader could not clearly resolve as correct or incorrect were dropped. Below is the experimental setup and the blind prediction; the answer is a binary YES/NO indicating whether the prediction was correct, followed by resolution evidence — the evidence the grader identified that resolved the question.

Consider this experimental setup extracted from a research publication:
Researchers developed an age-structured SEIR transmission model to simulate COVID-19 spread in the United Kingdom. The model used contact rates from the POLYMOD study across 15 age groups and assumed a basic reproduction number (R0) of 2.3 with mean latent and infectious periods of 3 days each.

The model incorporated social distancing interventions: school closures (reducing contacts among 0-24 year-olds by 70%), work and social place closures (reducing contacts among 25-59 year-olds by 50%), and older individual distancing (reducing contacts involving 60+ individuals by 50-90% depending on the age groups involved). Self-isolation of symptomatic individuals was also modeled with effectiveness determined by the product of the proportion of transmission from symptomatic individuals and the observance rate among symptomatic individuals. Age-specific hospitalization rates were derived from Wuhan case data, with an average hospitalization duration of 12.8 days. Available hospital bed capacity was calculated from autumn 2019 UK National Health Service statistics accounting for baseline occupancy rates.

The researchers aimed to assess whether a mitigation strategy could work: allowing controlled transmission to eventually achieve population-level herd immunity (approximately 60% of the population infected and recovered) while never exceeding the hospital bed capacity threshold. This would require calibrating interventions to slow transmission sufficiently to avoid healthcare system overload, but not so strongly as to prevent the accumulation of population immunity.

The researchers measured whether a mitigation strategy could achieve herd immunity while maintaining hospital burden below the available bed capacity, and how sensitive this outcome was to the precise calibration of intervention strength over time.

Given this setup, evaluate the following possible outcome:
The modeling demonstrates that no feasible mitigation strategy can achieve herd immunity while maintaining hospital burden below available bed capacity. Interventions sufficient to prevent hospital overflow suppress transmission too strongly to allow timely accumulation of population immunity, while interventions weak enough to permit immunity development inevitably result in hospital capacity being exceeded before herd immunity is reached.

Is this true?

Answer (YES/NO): NO